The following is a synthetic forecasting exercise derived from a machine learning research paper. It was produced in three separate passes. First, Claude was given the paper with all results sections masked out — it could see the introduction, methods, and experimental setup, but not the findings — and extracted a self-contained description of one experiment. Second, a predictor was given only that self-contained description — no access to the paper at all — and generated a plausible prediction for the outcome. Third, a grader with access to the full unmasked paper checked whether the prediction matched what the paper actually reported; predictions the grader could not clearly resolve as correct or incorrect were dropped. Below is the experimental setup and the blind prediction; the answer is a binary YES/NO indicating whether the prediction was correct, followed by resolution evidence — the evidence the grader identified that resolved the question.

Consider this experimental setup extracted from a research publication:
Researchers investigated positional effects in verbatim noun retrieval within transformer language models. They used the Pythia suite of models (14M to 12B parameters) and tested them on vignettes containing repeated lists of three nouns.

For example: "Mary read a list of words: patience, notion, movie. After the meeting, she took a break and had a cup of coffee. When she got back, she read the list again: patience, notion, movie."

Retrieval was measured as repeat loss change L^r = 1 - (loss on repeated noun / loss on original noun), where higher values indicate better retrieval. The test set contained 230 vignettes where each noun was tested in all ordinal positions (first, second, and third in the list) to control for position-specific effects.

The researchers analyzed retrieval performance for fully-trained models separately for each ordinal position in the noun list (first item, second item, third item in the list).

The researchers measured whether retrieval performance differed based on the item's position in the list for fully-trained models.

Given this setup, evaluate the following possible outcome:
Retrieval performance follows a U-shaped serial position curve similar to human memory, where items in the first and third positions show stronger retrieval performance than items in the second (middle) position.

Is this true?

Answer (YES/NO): NO